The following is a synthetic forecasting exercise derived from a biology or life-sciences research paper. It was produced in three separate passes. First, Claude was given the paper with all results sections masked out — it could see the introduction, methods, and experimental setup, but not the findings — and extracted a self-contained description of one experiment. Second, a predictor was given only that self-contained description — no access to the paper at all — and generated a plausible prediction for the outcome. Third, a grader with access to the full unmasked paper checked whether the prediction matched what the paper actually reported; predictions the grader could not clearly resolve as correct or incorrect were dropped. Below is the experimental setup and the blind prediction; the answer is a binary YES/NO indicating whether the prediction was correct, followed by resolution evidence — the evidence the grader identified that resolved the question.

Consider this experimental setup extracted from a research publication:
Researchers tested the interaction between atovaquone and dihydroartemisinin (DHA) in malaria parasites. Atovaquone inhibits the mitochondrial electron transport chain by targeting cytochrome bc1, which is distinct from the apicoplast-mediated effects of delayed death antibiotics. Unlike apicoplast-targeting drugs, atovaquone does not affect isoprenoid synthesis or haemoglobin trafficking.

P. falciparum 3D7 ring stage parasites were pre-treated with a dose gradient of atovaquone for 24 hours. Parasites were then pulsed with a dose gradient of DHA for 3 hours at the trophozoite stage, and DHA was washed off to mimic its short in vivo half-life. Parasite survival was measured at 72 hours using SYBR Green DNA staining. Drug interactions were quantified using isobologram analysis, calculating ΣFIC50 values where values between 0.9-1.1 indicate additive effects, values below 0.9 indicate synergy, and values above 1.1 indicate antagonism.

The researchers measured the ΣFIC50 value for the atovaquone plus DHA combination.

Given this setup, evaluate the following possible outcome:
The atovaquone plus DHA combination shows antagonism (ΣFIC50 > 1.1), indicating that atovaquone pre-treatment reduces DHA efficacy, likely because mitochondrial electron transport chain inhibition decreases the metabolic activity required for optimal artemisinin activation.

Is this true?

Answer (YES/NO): NO